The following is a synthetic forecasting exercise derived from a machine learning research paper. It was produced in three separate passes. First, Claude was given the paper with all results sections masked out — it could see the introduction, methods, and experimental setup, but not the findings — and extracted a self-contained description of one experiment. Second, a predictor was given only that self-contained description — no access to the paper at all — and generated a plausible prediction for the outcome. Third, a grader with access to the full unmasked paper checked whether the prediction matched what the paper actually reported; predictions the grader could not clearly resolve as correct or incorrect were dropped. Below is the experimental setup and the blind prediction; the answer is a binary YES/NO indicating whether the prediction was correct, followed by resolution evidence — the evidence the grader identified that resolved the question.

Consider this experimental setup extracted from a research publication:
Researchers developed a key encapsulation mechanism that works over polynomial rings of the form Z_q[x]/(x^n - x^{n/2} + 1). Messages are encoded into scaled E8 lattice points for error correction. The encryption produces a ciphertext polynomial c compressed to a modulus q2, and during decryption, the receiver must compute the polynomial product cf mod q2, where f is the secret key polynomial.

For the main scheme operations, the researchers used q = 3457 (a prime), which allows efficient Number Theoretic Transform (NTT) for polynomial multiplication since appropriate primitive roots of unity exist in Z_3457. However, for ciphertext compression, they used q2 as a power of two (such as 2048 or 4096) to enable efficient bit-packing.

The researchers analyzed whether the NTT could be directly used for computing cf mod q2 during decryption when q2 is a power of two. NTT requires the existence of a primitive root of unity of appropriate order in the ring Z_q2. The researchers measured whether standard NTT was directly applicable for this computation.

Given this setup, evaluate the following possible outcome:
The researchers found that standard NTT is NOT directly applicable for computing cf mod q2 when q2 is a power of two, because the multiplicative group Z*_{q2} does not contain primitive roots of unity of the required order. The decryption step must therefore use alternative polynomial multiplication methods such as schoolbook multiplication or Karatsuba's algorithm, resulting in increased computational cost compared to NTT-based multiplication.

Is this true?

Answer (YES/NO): NO